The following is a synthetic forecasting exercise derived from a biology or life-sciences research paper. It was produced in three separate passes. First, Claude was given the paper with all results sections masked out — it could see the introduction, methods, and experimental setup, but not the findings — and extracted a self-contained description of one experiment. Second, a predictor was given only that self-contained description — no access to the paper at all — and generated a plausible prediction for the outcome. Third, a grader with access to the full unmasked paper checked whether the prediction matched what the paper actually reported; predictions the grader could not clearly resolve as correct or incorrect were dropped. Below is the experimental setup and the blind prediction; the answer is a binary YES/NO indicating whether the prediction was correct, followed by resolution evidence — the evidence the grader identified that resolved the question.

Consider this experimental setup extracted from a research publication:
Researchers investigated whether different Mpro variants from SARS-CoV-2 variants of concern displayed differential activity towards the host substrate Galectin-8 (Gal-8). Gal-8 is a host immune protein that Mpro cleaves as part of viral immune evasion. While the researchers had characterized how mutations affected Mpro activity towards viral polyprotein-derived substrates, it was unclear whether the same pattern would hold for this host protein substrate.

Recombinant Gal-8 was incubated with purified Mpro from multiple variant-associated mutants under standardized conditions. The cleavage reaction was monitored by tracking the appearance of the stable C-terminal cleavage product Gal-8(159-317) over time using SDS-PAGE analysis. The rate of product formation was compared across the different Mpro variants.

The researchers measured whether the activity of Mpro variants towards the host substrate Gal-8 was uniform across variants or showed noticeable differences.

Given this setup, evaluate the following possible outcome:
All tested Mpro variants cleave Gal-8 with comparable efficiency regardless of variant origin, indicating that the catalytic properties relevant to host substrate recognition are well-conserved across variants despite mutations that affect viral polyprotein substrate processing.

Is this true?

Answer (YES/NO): NO